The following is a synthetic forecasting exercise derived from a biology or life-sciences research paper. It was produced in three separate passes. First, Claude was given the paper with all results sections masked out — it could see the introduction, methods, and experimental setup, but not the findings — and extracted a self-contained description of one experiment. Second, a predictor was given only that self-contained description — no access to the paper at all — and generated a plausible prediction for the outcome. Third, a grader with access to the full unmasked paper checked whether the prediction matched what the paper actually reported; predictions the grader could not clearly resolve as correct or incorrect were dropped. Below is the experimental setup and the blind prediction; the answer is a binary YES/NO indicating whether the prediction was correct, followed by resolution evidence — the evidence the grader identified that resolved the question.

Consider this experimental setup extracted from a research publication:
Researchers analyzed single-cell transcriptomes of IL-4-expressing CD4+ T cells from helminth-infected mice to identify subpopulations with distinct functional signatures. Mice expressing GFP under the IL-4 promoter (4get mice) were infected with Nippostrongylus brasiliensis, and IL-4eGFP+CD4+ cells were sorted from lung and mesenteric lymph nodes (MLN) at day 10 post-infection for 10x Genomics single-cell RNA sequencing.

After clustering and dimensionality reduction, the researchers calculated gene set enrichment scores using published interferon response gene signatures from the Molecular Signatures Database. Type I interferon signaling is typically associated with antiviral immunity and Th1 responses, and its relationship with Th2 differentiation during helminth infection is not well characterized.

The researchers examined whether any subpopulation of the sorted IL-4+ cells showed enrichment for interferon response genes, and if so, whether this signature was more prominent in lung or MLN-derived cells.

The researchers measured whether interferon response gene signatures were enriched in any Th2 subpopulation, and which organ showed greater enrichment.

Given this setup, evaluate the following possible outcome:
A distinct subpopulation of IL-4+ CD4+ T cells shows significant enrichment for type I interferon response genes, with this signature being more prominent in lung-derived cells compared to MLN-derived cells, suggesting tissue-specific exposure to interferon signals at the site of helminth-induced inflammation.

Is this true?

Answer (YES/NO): NO